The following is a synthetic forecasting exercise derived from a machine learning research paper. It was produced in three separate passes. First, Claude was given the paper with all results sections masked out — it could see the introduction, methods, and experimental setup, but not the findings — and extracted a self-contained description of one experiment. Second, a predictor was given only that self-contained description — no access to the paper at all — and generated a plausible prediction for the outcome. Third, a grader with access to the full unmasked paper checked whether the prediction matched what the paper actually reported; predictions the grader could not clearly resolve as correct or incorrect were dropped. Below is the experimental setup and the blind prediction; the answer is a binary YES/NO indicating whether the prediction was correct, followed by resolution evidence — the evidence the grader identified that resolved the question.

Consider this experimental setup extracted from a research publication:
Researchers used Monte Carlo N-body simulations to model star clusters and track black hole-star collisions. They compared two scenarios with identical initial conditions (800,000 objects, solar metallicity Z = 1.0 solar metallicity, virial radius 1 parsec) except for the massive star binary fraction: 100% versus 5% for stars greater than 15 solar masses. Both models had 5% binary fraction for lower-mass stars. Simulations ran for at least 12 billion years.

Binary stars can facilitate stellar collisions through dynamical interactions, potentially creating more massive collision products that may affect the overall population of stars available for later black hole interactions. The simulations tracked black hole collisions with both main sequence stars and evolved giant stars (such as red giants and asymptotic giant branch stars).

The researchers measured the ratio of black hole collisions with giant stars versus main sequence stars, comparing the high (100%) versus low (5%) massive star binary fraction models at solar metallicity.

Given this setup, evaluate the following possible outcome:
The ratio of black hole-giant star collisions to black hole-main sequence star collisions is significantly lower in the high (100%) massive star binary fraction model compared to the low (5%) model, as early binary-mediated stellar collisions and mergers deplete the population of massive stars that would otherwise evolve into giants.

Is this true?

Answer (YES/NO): YES